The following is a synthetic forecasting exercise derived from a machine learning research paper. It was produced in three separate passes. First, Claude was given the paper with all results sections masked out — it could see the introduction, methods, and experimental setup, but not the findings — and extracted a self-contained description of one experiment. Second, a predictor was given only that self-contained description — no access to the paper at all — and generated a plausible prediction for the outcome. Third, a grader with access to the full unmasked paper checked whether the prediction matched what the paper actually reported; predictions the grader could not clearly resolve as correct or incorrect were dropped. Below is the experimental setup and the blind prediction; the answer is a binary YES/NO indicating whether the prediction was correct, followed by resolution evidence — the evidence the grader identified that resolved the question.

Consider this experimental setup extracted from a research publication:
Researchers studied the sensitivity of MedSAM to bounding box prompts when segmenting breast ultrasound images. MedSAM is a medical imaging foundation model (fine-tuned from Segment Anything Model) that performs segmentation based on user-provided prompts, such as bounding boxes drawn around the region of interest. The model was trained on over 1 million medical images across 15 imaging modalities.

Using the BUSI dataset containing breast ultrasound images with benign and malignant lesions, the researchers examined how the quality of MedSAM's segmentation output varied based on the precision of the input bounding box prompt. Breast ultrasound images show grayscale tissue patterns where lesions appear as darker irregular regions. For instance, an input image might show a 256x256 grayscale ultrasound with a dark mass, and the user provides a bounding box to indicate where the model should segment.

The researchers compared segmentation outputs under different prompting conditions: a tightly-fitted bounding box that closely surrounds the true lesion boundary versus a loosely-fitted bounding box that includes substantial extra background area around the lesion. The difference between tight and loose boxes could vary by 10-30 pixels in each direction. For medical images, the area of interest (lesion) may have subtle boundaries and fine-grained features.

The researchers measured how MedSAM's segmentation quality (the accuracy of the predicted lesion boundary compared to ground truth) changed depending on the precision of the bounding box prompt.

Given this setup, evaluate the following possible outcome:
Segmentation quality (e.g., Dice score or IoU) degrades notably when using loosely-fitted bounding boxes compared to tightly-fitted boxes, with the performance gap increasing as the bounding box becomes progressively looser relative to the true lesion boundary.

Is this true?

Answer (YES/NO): YES